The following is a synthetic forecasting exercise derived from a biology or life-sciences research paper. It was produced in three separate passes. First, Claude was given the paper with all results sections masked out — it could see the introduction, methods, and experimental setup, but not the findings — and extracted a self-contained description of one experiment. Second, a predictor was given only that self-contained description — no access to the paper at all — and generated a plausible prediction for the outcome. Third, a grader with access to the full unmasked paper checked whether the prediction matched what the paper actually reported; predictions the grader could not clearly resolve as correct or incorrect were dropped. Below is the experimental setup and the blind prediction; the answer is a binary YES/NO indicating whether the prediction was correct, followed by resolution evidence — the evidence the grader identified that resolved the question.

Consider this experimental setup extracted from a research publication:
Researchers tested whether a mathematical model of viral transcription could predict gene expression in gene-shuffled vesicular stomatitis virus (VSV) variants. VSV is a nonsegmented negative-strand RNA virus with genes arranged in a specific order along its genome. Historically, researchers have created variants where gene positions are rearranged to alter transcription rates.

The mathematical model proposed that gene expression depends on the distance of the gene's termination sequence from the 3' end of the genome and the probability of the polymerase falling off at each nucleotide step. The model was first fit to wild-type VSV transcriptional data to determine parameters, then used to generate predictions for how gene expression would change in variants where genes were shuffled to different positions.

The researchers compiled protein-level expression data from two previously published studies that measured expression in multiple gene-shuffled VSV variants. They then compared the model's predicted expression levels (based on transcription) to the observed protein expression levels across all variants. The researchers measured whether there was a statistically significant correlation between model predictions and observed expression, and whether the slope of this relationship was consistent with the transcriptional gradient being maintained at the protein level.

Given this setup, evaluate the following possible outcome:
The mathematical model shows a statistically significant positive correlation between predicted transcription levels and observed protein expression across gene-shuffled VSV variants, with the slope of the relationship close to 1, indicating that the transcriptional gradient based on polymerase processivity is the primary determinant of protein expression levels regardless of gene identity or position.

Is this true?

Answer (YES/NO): YES